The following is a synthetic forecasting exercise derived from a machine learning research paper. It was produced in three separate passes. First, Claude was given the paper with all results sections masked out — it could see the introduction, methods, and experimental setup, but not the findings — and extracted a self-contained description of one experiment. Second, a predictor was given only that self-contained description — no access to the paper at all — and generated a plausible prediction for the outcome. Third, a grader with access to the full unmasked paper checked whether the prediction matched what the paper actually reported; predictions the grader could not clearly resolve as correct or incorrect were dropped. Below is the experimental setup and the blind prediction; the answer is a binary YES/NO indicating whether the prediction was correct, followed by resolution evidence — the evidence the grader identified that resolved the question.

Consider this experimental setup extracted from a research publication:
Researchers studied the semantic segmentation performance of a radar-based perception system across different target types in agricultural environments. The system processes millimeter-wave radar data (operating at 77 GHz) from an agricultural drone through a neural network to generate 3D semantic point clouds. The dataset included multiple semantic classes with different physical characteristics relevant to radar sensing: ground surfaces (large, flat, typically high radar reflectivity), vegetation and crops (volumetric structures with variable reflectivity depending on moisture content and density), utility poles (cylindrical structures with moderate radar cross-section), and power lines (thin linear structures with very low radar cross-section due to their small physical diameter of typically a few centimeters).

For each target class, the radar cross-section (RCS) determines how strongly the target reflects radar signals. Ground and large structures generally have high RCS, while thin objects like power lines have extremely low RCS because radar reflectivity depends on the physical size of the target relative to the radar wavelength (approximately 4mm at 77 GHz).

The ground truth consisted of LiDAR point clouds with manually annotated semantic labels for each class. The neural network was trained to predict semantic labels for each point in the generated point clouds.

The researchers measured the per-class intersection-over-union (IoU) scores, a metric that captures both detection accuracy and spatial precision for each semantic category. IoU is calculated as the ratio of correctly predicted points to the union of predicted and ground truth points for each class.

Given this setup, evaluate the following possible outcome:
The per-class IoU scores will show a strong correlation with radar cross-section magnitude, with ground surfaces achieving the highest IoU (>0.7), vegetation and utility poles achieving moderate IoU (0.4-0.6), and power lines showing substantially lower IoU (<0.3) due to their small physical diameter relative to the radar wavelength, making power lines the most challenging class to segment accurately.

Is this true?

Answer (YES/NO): NO